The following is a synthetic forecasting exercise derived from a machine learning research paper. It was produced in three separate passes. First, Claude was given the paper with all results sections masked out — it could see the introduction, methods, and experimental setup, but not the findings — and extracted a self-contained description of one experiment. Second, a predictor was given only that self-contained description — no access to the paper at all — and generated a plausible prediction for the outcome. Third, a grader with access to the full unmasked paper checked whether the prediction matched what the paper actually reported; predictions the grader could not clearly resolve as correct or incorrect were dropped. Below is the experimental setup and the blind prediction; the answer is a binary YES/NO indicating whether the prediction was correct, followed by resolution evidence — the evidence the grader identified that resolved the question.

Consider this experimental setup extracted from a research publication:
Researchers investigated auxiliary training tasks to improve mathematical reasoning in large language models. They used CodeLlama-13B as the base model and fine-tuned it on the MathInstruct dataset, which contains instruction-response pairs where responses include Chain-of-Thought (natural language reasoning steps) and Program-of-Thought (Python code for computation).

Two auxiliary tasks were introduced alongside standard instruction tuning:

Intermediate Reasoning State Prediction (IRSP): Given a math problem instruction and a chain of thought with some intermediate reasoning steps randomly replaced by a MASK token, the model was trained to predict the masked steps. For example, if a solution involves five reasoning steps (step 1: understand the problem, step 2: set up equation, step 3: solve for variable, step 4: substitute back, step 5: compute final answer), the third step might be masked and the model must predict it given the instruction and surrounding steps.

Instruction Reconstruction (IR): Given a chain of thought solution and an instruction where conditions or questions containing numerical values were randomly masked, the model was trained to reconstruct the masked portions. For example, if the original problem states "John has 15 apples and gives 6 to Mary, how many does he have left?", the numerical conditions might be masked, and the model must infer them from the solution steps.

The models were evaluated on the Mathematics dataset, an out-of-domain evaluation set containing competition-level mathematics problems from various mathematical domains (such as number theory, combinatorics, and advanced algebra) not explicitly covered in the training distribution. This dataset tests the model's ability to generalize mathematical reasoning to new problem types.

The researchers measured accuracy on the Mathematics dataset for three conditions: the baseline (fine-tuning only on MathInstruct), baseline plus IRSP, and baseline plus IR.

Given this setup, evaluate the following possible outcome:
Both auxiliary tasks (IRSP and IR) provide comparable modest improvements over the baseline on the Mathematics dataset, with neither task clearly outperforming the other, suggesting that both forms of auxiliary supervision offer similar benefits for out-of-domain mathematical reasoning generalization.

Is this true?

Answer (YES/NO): NO